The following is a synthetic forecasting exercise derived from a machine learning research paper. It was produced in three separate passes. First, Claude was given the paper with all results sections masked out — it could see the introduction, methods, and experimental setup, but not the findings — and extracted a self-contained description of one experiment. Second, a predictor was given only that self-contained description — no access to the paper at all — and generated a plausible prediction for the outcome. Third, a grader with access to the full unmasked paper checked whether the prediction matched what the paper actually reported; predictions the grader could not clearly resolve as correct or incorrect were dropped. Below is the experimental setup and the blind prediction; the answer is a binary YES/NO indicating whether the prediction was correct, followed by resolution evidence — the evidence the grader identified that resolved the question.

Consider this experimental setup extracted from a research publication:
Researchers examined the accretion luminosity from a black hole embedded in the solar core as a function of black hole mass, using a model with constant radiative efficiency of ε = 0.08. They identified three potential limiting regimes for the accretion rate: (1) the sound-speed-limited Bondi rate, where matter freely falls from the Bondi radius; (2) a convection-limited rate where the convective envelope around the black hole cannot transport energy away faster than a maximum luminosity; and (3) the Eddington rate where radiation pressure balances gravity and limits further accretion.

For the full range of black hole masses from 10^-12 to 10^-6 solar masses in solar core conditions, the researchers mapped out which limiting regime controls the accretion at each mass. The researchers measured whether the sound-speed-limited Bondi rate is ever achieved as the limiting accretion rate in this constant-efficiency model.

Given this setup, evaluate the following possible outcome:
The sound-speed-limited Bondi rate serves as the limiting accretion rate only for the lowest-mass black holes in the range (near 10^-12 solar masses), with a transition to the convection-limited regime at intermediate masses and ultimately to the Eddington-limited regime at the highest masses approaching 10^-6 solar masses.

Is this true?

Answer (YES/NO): NO